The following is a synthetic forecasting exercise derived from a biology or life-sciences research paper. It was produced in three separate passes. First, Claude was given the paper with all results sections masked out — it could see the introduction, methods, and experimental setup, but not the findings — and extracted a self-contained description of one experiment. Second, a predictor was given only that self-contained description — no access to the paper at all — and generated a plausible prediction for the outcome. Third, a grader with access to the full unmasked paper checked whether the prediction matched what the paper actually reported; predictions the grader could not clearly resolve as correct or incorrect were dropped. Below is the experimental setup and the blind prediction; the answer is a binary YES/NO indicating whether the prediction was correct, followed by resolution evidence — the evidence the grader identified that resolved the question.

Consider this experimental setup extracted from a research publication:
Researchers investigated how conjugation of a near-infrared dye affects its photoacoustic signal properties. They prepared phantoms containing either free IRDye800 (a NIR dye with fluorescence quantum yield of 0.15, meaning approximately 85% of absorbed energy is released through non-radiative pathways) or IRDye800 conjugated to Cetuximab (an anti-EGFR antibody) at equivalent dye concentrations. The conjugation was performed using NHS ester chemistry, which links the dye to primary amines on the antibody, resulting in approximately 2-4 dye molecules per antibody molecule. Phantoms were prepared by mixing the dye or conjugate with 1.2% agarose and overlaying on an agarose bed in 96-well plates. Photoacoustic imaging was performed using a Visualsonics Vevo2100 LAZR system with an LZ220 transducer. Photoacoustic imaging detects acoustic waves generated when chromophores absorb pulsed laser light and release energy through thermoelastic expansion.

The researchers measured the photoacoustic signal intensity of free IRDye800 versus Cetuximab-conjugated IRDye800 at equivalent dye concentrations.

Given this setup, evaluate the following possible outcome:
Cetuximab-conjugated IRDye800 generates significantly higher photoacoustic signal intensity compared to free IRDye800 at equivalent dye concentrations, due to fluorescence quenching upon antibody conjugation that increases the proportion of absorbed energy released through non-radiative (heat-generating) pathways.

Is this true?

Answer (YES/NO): YES